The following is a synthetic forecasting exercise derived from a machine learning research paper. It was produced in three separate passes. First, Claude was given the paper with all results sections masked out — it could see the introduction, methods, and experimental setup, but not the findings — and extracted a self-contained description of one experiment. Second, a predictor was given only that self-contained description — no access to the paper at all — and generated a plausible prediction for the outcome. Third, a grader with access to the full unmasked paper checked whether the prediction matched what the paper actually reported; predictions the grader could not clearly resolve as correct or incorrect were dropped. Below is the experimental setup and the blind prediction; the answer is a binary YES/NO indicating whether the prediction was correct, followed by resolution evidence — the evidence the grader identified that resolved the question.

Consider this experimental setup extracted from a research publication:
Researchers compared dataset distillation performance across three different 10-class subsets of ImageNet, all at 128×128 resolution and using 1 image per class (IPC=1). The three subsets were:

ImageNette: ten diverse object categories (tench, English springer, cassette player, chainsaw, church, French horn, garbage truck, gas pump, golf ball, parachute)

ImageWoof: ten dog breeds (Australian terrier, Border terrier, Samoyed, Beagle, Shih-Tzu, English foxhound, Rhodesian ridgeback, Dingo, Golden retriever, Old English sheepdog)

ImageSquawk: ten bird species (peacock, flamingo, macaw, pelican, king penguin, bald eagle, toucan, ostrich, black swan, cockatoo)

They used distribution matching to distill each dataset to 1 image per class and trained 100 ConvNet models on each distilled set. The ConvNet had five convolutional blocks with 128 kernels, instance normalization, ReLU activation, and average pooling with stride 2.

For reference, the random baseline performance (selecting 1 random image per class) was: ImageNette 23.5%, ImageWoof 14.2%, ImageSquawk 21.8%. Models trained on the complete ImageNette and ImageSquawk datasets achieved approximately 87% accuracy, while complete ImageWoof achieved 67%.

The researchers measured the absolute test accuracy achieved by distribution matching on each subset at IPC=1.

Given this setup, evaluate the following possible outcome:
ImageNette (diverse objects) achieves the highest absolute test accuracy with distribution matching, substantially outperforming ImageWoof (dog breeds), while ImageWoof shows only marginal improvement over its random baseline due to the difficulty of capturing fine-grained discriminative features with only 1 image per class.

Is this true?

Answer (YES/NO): NO